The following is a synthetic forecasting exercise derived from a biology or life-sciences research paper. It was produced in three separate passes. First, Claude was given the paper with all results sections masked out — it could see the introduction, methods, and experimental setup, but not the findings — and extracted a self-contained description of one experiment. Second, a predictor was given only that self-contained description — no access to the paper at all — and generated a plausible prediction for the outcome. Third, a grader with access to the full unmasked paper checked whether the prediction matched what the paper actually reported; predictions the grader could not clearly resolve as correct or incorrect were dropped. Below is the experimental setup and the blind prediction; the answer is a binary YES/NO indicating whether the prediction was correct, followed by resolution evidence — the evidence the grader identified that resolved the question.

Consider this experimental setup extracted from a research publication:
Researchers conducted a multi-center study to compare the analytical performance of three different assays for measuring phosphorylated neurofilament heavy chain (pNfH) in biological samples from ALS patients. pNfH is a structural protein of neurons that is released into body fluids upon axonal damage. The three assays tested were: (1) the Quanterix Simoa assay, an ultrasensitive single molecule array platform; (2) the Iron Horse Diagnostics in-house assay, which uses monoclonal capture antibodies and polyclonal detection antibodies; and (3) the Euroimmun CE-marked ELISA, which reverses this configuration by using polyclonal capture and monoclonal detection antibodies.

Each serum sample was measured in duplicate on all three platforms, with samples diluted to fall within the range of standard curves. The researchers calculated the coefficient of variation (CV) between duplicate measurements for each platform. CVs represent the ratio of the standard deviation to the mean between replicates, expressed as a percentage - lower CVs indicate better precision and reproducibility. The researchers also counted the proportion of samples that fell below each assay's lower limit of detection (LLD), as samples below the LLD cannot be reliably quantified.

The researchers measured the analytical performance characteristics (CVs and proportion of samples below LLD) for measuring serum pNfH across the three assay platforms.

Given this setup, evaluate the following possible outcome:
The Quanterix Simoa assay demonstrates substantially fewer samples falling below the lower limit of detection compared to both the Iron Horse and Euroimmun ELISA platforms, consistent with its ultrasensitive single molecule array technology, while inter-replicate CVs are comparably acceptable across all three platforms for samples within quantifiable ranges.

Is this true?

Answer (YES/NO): YES